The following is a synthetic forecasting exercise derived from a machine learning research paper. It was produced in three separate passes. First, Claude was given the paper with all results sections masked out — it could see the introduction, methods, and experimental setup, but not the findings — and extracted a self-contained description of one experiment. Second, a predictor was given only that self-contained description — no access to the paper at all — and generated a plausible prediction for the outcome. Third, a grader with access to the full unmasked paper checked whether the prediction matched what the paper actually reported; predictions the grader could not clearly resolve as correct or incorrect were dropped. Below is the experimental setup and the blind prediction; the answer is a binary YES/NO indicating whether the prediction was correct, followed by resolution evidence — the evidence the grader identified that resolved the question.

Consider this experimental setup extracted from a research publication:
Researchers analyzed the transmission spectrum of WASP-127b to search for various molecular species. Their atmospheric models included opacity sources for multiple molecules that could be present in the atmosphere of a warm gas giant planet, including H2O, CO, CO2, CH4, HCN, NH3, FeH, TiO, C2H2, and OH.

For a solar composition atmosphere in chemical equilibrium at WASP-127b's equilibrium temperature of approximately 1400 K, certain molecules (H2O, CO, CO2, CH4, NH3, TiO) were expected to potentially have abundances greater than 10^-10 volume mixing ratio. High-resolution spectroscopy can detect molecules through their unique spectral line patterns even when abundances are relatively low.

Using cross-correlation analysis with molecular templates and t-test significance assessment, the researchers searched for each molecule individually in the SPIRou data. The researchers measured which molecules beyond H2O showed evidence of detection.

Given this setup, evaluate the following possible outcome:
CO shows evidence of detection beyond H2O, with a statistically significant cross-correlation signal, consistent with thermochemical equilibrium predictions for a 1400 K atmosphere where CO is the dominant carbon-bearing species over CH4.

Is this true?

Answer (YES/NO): NO